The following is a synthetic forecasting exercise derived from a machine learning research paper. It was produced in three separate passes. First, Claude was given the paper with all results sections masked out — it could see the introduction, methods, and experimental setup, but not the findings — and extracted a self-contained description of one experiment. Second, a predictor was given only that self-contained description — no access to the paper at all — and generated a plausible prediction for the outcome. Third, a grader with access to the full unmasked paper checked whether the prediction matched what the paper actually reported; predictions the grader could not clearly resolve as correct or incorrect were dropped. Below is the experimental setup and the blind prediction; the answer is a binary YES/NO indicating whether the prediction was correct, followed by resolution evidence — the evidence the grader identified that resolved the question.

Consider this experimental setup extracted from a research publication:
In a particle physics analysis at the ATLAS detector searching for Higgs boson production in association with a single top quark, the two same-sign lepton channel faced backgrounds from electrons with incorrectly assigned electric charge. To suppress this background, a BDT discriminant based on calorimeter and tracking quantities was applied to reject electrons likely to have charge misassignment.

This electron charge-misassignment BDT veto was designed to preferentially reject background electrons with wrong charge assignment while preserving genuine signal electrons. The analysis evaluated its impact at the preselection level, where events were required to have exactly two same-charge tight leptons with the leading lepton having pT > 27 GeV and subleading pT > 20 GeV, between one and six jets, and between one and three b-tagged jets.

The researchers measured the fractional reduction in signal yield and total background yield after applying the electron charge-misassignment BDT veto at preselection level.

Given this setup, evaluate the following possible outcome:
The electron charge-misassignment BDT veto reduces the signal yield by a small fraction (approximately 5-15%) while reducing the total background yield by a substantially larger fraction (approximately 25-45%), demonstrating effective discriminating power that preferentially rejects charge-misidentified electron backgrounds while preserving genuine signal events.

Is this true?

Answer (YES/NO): NO